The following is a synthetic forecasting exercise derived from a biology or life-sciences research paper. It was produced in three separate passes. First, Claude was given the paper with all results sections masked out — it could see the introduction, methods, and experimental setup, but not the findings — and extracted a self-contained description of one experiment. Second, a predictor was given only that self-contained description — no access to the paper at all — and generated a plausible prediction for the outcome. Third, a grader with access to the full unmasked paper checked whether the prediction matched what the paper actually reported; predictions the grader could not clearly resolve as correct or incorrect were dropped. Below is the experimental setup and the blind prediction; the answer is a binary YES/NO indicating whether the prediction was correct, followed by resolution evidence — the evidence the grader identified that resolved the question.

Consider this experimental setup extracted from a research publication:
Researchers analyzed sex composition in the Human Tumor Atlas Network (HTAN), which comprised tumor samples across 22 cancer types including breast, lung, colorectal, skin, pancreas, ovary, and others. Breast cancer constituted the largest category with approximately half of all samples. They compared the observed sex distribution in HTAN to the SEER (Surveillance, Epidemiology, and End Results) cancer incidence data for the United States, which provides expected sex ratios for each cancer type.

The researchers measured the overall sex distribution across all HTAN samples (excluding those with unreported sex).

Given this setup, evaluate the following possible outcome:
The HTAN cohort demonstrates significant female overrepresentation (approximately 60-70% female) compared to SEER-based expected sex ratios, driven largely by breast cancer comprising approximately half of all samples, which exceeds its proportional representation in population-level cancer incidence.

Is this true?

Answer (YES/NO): NO